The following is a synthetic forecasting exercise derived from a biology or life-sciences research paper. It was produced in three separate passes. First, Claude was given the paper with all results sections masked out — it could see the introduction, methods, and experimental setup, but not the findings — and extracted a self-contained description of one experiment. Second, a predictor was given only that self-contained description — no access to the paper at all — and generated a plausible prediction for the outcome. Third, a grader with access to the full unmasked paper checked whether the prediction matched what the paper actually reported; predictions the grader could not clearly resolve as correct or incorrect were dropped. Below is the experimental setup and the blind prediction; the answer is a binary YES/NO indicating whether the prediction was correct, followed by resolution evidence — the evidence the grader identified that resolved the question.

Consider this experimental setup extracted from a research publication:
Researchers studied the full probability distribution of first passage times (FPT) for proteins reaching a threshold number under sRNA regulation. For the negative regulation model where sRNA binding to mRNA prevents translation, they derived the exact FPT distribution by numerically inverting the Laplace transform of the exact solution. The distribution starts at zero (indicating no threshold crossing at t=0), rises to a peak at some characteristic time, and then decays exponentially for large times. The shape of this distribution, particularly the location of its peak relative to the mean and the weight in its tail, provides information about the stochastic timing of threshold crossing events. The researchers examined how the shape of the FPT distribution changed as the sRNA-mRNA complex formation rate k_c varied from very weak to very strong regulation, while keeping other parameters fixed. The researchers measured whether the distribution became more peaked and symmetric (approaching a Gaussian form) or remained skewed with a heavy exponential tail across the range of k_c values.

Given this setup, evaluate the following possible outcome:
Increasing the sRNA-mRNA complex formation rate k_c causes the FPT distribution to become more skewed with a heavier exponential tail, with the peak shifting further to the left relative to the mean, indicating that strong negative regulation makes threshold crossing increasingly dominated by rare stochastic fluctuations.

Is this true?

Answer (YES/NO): NO